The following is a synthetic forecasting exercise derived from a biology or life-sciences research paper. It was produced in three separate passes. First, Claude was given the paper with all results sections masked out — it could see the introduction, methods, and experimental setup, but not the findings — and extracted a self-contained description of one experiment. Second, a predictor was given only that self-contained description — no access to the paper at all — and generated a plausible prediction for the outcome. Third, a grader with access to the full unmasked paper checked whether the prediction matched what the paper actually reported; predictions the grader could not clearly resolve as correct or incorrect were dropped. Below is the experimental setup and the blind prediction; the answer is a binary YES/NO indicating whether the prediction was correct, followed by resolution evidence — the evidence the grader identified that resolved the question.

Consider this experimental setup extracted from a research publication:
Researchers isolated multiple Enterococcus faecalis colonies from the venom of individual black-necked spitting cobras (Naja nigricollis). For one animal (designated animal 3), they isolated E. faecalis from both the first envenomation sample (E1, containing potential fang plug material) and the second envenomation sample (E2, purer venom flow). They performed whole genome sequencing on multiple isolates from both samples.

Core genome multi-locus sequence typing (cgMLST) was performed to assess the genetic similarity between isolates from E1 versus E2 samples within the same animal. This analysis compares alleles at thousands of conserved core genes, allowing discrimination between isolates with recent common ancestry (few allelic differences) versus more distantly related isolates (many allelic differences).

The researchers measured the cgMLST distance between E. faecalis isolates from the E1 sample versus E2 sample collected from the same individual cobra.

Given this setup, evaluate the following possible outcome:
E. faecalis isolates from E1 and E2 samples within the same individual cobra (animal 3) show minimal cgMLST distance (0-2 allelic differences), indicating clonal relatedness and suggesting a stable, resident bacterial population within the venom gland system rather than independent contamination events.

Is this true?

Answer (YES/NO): NO